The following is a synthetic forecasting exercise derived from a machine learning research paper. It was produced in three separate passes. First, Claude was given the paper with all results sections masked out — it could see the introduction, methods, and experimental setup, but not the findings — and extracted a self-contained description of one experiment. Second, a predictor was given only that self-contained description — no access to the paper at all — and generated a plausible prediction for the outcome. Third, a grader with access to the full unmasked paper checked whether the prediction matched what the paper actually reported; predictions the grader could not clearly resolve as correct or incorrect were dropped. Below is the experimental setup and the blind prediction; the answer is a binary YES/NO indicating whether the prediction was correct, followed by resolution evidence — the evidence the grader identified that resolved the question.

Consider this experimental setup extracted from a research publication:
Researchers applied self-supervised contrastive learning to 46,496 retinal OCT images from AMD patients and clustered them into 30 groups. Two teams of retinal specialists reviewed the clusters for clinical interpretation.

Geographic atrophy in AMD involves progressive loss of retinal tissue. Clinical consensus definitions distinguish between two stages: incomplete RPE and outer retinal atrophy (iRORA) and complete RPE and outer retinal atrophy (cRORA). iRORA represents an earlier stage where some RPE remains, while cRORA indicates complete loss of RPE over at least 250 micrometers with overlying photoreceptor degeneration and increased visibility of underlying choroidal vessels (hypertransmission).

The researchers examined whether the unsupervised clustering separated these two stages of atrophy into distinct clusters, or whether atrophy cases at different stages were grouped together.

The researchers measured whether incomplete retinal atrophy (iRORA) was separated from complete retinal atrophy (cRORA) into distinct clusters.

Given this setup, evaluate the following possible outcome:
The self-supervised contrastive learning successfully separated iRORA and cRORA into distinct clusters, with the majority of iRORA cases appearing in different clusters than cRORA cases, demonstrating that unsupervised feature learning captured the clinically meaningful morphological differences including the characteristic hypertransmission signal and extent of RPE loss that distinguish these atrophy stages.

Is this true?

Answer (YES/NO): YES